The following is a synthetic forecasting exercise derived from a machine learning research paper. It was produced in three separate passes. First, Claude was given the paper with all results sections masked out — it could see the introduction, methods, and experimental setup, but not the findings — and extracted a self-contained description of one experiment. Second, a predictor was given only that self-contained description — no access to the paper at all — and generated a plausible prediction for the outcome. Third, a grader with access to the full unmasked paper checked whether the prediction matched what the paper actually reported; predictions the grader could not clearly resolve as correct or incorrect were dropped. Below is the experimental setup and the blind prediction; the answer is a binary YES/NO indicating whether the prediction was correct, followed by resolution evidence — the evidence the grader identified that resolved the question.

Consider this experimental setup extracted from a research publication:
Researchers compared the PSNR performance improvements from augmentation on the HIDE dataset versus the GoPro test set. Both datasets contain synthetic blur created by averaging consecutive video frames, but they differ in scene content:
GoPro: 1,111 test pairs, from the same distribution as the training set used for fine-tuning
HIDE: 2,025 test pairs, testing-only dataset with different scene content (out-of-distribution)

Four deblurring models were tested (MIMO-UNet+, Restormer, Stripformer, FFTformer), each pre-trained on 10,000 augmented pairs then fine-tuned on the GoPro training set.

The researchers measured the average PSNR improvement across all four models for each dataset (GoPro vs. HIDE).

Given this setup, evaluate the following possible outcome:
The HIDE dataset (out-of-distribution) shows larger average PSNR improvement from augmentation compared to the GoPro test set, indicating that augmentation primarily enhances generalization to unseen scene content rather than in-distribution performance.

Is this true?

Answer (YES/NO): YES